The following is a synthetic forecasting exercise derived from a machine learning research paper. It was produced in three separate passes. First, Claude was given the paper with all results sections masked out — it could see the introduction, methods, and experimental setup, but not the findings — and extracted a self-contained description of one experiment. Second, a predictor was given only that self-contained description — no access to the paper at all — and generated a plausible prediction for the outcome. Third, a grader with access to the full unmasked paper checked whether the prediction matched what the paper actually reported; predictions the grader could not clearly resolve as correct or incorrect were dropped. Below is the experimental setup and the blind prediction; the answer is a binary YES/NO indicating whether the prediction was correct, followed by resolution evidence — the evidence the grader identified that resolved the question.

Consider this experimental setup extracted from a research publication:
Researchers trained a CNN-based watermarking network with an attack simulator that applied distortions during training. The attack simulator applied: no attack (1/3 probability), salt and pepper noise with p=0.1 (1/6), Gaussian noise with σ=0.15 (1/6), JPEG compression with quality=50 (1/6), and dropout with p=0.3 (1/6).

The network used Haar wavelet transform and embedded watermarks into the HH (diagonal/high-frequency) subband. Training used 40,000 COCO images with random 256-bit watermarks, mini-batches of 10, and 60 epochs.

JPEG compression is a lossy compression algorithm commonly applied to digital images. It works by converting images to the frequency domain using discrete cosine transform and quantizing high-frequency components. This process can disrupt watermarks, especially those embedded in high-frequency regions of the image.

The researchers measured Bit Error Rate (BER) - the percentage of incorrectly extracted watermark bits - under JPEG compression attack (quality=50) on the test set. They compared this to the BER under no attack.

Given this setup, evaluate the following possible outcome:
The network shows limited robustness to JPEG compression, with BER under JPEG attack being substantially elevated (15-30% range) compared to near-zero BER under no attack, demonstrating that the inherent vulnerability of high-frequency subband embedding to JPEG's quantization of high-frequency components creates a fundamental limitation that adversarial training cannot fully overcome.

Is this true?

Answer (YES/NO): YES